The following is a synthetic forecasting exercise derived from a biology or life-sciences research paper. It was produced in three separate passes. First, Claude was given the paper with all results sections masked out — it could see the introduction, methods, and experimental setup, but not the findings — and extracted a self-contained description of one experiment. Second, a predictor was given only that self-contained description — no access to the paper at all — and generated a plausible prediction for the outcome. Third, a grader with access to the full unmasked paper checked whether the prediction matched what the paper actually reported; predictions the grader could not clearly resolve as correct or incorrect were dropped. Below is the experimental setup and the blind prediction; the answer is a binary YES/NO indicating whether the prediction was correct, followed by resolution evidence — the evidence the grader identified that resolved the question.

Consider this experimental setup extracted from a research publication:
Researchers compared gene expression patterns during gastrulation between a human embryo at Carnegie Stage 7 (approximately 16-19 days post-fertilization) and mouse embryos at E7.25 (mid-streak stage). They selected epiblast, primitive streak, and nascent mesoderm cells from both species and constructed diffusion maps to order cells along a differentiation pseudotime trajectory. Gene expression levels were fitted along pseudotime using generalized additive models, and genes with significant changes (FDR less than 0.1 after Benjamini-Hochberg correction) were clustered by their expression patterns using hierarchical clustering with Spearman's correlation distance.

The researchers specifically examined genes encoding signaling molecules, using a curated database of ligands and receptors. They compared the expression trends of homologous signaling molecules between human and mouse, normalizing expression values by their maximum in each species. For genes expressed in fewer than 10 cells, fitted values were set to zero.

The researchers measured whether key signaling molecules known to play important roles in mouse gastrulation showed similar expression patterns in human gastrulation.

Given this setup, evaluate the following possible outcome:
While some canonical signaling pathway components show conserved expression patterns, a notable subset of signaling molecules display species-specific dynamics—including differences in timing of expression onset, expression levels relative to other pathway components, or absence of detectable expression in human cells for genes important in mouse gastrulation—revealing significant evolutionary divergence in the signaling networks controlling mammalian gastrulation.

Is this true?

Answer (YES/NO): YES